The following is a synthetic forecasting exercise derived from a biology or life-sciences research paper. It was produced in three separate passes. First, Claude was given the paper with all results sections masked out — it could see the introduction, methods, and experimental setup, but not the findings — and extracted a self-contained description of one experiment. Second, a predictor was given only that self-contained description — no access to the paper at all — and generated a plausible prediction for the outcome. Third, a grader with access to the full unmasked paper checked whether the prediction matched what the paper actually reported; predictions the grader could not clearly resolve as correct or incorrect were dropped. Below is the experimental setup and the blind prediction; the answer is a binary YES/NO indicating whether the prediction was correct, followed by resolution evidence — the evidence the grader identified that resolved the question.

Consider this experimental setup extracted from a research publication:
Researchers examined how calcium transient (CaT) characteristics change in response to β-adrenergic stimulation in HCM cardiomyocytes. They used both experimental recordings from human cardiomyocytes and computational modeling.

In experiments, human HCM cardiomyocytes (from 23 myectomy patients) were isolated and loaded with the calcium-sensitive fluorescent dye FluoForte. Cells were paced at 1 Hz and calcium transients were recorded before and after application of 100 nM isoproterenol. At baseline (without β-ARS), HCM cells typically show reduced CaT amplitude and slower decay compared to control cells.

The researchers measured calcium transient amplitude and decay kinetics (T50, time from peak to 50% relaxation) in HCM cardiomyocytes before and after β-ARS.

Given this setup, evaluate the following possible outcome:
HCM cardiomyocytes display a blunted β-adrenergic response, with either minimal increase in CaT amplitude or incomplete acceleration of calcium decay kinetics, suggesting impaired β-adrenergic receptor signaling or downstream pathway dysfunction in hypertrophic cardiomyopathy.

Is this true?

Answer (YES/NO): NO